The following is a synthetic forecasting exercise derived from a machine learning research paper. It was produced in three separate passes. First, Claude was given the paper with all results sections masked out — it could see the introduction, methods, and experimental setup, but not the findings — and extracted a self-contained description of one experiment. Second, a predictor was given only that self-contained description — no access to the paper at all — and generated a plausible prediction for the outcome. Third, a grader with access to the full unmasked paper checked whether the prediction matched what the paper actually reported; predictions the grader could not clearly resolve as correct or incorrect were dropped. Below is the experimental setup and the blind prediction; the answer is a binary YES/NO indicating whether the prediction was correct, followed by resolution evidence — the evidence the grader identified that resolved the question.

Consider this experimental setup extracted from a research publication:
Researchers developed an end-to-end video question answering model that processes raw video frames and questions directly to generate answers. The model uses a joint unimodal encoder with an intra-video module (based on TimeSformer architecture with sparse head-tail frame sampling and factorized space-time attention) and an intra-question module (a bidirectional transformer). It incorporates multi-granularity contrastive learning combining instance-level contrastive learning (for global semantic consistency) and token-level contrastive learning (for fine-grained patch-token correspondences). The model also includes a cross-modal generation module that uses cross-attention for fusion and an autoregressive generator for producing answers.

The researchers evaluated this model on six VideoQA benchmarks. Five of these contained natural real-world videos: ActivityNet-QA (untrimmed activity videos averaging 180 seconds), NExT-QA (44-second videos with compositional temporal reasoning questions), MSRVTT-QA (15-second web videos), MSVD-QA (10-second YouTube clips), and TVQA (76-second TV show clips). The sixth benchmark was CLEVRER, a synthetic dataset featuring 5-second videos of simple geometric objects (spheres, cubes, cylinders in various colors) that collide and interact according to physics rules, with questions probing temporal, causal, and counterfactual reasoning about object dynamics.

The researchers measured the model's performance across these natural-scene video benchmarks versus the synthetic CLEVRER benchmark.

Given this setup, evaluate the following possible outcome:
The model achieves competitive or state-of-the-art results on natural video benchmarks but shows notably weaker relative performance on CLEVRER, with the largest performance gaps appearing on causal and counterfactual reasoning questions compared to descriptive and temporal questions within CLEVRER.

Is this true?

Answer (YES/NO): YES